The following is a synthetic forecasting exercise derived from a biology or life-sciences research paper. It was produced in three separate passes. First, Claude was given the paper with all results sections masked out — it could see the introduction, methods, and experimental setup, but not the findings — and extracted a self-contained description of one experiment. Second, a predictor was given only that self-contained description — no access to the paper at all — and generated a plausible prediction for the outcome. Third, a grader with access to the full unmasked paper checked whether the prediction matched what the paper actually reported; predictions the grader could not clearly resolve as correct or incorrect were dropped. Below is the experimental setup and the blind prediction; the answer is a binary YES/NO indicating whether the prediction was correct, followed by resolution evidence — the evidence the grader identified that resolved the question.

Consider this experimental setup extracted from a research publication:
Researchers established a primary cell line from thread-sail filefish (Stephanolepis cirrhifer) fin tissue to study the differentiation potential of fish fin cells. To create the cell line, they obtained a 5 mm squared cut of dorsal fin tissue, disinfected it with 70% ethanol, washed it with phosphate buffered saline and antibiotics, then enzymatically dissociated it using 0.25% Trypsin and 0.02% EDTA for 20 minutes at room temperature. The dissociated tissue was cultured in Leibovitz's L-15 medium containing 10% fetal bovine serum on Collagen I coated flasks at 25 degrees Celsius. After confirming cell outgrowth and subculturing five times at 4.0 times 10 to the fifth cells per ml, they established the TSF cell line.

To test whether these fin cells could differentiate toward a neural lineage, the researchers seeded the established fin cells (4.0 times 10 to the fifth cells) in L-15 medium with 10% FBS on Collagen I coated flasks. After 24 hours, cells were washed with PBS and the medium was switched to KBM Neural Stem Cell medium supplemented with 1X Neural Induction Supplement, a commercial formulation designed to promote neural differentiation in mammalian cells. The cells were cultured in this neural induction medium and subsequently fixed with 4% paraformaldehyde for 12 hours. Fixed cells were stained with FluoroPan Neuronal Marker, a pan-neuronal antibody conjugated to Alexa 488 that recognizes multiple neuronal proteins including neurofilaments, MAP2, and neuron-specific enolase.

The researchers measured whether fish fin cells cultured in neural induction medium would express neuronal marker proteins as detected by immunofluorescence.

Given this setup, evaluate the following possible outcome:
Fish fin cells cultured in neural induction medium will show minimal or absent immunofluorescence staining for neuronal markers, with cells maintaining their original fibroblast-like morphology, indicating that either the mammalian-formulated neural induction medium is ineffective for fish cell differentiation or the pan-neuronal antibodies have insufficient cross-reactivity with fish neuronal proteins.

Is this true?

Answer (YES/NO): NO